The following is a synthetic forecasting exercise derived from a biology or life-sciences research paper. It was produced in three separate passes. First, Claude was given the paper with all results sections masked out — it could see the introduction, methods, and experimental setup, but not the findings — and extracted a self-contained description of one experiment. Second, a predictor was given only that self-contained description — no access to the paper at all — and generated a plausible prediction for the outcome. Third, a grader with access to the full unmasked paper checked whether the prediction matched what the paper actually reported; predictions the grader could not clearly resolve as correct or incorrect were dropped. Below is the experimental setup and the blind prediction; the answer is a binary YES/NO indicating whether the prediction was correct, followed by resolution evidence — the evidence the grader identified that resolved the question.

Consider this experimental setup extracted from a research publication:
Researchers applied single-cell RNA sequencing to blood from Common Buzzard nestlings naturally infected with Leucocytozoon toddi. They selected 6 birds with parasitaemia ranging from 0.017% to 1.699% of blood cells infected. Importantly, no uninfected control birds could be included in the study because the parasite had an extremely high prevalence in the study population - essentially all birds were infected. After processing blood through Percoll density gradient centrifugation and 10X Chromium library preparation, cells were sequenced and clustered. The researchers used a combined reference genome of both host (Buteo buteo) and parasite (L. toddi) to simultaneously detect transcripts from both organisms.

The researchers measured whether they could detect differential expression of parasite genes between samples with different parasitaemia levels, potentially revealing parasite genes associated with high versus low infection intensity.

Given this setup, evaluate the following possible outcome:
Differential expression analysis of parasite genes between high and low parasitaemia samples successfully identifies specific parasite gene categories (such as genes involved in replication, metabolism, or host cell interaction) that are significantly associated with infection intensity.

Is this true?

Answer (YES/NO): YES